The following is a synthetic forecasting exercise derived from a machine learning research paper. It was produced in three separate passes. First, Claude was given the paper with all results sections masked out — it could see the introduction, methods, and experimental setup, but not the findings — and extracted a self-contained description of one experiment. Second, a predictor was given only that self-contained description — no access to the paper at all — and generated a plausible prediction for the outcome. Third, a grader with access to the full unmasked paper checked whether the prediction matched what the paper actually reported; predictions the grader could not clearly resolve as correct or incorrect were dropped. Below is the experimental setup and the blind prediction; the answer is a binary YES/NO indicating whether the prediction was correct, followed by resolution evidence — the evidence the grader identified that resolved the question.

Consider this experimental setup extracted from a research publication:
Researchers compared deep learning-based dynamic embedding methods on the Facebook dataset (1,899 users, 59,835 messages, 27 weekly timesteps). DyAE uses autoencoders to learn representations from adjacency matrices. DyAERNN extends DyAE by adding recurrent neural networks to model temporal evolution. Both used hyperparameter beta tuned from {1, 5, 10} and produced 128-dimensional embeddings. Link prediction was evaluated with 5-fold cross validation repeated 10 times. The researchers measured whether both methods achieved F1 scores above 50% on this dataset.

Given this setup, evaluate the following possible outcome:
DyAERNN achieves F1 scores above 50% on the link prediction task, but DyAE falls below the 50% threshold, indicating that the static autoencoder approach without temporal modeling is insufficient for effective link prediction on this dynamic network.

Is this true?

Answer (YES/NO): YES